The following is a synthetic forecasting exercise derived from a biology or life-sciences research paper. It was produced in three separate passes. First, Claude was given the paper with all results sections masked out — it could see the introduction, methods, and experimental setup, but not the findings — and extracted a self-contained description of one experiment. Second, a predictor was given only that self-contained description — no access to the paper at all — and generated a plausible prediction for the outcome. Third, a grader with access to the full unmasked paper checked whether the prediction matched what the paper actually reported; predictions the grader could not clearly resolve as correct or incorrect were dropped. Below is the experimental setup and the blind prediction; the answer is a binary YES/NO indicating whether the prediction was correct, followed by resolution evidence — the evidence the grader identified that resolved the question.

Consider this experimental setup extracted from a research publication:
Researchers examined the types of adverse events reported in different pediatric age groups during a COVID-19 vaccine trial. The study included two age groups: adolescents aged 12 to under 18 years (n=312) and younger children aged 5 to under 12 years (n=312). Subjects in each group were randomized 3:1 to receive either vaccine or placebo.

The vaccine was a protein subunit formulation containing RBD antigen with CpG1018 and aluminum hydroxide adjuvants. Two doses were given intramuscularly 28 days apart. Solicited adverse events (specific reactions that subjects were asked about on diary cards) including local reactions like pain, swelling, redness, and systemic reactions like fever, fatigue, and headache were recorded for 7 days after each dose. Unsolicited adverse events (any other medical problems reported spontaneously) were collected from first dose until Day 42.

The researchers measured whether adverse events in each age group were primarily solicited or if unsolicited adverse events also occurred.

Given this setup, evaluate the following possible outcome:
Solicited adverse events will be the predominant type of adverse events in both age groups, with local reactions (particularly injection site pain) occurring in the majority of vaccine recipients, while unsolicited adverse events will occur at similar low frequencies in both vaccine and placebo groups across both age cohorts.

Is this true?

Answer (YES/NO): NO